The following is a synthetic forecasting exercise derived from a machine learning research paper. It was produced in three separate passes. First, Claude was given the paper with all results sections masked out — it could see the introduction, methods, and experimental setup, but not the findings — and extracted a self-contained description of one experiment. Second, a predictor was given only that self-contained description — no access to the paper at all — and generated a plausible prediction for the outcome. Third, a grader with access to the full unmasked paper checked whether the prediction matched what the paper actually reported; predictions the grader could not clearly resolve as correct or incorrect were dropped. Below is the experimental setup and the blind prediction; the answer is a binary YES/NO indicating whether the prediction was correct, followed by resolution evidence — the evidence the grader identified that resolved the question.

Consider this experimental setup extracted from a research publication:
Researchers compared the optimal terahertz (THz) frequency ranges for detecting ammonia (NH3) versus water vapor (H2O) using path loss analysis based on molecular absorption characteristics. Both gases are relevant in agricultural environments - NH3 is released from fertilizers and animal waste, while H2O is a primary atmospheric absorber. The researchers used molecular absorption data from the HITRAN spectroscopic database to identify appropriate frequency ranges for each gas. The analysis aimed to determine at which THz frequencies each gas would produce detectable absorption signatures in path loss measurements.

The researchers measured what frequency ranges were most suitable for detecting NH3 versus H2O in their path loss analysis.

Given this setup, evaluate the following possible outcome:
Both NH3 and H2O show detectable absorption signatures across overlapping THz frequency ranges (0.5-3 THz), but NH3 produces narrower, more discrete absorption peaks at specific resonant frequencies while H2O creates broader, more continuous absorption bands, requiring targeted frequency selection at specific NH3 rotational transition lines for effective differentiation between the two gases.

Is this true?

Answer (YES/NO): NO